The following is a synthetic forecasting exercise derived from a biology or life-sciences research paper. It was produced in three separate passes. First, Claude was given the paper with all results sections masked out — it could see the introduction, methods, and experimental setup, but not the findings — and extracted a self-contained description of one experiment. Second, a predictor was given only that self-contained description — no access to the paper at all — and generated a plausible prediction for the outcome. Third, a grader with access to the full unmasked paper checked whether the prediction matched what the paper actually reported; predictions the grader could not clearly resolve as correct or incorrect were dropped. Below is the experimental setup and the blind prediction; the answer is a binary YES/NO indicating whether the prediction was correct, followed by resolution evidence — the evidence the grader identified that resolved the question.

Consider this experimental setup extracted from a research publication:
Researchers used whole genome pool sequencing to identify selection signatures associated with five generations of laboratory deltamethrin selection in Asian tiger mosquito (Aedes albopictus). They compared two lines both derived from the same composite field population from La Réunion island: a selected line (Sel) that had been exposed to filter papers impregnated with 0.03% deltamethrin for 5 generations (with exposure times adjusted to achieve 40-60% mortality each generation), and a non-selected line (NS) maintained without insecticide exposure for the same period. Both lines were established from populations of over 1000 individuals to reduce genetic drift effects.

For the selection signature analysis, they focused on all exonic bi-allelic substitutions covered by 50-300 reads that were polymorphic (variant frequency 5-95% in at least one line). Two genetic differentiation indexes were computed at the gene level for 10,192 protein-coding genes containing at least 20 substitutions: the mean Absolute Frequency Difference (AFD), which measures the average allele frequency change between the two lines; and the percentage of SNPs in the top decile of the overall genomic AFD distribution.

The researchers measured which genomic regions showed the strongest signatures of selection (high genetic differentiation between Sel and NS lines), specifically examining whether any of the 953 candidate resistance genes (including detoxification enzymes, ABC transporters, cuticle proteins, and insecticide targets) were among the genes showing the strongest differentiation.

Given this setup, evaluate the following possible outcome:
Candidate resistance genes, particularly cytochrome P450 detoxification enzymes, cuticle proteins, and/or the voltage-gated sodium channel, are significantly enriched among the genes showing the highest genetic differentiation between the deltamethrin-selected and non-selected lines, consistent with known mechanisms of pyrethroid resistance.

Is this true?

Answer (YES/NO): NO